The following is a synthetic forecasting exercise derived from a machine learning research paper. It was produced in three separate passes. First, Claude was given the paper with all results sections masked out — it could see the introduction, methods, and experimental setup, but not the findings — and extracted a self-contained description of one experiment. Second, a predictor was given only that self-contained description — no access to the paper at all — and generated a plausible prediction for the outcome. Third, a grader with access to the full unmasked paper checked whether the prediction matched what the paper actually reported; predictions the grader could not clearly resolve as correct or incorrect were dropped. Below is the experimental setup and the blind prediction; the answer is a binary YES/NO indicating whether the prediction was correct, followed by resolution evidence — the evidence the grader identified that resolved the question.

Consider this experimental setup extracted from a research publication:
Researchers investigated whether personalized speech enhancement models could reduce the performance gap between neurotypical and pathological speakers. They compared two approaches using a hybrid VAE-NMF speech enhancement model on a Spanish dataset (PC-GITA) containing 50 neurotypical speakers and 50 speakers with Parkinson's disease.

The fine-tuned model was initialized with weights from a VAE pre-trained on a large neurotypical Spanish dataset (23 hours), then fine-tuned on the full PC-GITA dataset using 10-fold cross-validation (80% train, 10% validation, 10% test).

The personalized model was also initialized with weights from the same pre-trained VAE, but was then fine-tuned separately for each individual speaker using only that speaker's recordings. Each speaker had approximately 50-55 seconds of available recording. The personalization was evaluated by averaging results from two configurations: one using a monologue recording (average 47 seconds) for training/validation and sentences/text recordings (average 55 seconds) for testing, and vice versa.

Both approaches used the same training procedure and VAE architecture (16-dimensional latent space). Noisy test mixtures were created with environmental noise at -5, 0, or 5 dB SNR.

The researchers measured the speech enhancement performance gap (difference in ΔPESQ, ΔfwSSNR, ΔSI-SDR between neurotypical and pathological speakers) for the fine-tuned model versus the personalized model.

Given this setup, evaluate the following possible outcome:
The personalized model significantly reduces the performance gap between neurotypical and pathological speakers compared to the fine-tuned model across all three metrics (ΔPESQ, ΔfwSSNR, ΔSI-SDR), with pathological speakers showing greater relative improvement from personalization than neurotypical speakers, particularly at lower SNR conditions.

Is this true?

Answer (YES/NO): NO